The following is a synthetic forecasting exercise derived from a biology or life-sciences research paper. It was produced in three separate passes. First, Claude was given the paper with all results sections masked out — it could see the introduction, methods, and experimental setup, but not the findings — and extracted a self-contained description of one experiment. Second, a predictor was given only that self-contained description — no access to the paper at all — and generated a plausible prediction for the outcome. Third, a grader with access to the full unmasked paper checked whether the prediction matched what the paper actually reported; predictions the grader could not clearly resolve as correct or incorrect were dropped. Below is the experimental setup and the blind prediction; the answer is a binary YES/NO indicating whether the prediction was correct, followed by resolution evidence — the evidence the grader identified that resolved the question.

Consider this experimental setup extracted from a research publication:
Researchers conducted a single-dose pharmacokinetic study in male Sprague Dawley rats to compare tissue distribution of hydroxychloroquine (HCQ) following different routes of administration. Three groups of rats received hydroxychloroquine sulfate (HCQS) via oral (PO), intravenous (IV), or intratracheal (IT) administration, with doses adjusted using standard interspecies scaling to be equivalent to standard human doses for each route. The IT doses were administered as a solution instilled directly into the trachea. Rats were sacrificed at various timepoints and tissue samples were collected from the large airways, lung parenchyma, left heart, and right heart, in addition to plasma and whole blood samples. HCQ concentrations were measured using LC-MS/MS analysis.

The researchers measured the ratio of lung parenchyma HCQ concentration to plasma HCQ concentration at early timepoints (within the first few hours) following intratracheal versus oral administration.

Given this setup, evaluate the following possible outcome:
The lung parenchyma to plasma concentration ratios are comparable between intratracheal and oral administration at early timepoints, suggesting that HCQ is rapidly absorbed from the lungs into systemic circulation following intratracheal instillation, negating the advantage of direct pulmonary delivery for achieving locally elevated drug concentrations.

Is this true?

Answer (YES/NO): NO